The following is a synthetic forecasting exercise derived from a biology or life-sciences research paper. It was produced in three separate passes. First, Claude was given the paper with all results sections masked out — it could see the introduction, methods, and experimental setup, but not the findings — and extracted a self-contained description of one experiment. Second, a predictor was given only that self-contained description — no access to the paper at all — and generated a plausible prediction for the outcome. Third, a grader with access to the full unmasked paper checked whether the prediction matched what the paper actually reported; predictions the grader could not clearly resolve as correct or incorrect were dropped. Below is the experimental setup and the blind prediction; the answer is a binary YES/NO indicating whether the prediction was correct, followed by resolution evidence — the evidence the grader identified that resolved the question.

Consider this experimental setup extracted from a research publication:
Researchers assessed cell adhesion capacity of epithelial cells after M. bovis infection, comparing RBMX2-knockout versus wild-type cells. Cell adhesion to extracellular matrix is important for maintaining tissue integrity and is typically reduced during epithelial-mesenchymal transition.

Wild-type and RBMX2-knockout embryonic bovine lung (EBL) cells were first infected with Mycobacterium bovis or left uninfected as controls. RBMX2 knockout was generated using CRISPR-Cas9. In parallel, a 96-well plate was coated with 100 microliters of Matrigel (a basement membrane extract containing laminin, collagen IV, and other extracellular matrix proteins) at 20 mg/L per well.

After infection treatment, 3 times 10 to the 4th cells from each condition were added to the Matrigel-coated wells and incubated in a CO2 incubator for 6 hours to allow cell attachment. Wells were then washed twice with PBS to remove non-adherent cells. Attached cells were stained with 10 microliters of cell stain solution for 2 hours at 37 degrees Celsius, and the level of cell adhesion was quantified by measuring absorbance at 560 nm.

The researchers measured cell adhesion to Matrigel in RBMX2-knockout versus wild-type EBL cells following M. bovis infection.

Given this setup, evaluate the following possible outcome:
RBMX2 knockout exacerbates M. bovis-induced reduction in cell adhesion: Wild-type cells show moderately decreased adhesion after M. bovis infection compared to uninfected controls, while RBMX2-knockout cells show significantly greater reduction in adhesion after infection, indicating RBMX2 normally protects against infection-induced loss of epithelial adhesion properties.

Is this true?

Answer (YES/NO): NO